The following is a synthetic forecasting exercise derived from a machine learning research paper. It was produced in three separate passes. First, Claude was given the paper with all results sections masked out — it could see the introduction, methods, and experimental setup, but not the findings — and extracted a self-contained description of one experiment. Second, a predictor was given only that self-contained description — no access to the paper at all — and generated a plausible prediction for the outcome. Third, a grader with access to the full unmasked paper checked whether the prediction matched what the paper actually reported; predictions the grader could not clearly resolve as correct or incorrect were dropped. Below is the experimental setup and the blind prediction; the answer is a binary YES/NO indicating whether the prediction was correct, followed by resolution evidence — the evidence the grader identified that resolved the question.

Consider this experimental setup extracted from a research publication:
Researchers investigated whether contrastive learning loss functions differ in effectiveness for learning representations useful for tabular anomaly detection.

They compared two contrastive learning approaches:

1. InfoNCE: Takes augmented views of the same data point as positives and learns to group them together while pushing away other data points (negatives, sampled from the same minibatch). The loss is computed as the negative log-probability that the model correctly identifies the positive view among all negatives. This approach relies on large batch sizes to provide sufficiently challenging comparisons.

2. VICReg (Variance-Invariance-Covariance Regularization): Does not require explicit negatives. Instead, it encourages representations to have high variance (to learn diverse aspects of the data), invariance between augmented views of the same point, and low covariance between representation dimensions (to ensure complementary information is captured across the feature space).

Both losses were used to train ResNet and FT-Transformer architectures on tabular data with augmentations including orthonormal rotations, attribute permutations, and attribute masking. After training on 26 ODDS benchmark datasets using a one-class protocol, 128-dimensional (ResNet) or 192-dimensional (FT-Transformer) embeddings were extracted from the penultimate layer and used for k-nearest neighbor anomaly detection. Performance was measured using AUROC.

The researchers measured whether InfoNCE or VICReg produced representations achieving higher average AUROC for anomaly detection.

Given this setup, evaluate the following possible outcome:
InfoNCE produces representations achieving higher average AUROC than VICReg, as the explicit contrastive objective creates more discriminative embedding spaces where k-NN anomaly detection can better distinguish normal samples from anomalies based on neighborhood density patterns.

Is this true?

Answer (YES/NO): YES